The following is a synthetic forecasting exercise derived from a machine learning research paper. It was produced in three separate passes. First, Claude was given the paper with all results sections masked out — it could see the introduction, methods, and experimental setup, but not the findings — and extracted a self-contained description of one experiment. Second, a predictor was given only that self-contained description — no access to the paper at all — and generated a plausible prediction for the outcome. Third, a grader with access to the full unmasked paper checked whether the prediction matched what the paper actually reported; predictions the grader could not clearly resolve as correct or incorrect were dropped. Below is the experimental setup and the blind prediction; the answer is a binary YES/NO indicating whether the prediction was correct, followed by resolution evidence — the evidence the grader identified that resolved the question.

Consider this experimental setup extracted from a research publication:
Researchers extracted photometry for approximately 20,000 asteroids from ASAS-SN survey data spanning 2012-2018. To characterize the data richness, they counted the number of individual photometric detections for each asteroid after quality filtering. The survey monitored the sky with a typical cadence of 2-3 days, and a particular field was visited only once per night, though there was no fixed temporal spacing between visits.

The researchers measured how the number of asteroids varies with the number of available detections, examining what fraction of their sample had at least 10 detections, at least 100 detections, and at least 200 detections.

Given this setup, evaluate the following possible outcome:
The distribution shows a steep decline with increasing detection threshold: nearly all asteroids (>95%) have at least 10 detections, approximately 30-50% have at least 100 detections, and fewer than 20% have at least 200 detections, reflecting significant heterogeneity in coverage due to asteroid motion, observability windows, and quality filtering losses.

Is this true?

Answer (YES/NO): NO